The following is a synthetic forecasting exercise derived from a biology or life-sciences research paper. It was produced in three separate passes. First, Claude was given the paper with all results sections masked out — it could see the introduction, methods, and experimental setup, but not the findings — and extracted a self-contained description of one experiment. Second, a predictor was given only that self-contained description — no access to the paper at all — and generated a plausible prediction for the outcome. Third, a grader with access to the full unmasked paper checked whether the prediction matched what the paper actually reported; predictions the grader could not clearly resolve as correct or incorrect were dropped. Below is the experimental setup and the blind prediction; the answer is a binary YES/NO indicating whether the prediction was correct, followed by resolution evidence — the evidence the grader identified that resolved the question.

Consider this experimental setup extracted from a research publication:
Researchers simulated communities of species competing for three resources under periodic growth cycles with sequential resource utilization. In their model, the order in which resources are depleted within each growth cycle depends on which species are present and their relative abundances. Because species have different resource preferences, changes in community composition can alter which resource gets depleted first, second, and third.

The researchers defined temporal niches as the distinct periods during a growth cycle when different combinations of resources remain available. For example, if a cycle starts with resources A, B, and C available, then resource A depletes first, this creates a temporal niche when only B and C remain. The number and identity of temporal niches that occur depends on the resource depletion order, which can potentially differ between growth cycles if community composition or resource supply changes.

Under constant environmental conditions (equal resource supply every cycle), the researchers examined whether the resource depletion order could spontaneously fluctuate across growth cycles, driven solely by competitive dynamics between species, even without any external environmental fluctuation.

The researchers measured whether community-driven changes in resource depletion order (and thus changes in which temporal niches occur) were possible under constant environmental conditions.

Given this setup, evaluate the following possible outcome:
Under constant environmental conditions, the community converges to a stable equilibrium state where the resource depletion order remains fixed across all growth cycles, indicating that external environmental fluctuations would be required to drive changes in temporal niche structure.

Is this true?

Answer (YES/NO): NO